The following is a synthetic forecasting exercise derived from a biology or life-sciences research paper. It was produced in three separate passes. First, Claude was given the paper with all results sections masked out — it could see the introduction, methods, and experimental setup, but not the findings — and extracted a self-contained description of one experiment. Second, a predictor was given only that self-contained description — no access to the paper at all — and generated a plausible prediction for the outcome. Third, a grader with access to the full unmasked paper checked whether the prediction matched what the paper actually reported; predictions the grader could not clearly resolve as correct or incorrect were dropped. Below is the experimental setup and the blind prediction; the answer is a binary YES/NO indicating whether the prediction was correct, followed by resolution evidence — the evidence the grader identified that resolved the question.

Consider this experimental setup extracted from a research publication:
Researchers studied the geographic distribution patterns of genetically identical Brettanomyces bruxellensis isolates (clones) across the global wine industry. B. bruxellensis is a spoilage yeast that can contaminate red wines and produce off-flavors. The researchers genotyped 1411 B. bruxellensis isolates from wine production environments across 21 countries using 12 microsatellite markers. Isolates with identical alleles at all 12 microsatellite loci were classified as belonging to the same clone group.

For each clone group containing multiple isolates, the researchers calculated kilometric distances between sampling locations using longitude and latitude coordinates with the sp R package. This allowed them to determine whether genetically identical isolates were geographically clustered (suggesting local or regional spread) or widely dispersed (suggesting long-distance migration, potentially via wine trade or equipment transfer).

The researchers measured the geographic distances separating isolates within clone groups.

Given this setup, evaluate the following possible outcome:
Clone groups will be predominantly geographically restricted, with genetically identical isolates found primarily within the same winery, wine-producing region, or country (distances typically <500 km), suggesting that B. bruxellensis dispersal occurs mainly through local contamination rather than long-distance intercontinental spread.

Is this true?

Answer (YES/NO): YES